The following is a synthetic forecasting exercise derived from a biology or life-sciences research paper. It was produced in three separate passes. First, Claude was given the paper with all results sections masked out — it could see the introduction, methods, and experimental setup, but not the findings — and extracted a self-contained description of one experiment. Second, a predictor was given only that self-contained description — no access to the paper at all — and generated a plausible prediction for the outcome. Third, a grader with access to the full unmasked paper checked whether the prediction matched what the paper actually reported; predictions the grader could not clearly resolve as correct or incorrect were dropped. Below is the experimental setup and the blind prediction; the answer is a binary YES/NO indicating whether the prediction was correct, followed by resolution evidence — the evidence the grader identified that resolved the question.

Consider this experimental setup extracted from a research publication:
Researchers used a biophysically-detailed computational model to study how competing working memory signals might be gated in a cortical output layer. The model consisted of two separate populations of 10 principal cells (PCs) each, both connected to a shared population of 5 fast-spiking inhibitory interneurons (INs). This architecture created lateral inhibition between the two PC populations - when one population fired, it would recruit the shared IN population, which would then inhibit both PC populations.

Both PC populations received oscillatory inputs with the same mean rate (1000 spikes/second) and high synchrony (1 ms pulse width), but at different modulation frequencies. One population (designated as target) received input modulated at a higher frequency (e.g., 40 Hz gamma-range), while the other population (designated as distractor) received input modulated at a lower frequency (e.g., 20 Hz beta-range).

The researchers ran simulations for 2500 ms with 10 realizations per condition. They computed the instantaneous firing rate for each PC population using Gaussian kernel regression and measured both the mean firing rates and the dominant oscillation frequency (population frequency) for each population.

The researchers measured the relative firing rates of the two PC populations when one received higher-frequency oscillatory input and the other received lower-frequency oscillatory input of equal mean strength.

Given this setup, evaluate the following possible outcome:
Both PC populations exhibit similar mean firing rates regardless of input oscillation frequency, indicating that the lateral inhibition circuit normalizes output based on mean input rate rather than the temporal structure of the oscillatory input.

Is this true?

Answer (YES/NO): NO